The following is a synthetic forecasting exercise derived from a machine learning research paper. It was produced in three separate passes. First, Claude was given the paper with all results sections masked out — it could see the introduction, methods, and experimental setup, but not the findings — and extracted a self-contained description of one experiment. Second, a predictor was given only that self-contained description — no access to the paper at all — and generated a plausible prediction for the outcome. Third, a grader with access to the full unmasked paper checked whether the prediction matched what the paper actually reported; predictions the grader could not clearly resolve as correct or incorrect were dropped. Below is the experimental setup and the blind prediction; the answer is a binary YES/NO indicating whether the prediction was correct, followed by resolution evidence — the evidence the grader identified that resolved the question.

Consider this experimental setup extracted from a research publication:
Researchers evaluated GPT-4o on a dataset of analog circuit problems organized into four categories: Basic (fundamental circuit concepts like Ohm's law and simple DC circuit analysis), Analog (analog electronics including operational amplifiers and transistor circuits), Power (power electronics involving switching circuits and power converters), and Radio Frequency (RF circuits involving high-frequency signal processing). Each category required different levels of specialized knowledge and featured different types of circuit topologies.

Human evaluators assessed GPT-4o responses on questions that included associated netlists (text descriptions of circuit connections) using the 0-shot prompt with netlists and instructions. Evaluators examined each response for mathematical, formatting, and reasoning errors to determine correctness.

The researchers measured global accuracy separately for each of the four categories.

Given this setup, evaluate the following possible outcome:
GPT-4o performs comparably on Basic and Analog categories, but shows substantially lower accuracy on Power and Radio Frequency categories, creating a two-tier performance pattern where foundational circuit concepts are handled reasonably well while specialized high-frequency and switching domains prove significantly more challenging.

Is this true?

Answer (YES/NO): NO